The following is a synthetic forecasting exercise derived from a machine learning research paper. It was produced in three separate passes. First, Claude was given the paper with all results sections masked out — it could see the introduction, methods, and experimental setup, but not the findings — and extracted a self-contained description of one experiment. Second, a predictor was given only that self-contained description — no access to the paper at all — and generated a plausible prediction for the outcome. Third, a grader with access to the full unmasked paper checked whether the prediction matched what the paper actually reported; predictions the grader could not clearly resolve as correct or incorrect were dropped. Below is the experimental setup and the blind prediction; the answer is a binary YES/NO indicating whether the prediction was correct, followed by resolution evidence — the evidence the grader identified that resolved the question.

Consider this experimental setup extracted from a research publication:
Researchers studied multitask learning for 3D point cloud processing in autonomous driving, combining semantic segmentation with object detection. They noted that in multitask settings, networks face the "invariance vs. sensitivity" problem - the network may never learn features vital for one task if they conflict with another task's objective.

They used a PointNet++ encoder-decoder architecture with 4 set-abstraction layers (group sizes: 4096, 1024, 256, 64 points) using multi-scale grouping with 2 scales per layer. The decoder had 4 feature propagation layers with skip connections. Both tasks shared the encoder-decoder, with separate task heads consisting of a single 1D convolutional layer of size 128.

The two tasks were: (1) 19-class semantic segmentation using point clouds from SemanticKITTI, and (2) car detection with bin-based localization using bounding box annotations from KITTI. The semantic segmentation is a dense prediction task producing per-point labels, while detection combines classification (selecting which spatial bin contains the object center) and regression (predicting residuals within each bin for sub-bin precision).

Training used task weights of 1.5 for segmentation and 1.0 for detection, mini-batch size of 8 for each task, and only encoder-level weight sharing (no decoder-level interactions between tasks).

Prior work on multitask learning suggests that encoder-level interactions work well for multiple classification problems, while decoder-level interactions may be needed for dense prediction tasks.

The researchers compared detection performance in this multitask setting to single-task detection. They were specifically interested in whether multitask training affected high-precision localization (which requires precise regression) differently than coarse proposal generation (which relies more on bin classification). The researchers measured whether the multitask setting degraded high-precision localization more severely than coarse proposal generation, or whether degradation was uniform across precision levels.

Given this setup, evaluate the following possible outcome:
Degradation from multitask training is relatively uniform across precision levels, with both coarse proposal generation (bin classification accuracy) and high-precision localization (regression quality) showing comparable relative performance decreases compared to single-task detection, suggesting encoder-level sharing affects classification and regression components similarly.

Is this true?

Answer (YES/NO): NO